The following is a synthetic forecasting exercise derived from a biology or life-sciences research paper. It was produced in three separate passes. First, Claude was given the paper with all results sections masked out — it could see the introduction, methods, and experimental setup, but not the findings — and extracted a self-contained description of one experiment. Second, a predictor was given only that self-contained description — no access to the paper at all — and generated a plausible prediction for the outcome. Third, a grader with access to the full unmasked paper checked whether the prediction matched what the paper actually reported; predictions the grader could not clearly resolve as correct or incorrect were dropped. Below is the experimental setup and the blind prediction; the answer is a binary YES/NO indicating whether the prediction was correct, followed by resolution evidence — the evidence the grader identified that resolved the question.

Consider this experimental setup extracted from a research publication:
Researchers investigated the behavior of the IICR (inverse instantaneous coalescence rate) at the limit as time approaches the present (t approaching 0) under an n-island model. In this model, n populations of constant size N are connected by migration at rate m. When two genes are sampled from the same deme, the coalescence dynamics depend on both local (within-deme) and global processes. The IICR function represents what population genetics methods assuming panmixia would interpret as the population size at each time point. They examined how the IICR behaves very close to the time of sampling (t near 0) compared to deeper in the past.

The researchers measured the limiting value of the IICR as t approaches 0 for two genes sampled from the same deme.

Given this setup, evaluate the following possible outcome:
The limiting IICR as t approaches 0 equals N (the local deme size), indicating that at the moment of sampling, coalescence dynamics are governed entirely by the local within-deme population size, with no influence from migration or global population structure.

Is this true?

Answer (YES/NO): YES